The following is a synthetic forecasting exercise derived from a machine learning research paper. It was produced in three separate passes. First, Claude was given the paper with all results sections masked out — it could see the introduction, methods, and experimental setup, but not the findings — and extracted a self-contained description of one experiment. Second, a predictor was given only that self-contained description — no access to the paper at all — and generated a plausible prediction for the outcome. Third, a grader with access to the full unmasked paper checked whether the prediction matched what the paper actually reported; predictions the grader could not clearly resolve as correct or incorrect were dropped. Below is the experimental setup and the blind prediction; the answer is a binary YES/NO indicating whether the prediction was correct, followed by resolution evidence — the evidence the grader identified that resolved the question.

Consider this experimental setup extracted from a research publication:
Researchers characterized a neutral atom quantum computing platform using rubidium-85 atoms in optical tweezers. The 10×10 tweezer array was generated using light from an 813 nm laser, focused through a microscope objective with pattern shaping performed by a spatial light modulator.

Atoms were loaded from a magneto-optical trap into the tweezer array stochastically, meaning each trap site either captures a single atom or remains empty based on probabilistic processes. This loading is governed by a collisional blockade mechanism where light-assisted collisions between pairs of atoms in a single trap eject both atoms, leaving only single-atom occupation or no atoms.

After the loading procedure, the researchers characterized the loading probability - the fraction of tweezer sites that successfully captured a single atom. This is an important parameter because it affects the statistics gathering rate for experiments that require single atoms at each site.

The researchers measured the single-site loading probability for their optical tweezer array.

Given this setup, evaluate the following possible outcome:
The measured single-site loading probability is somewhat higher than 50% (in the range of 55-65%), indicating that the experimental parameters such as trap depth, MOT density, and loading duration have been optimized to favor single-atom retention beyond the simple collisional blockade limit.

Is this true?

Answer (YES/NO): NO